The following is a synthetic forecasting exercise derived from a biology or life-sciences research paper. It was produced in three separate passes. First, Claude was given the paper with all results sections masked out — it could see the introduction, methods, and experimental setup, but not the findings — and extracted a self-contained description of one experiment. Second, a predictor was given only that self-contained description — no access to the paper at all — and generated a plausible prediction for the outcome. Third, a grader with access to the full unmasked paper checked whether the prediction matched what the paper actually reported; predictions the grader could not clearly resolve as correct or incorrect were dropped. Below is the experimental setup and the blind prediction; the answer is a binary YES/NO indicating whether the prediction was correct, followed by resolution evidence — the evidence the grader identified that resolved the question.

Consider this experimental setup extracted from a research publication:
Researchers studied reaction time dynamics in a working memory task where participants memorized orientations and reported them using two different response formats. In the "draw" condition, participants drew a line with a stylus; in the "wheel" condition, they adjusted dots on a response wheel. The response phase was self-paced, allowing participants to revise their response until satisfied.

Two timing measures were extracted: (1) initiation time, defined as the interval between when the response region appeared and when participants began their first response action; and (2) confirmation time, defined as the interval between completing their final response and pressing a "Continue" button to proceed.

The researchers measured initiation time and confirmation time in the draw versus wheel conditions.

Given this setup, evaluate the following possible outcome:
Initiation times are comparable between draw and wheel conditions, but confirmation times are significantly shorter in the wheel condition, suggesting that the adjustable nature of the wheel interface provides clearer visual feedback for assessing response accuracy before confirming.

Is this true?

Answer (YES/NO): NO